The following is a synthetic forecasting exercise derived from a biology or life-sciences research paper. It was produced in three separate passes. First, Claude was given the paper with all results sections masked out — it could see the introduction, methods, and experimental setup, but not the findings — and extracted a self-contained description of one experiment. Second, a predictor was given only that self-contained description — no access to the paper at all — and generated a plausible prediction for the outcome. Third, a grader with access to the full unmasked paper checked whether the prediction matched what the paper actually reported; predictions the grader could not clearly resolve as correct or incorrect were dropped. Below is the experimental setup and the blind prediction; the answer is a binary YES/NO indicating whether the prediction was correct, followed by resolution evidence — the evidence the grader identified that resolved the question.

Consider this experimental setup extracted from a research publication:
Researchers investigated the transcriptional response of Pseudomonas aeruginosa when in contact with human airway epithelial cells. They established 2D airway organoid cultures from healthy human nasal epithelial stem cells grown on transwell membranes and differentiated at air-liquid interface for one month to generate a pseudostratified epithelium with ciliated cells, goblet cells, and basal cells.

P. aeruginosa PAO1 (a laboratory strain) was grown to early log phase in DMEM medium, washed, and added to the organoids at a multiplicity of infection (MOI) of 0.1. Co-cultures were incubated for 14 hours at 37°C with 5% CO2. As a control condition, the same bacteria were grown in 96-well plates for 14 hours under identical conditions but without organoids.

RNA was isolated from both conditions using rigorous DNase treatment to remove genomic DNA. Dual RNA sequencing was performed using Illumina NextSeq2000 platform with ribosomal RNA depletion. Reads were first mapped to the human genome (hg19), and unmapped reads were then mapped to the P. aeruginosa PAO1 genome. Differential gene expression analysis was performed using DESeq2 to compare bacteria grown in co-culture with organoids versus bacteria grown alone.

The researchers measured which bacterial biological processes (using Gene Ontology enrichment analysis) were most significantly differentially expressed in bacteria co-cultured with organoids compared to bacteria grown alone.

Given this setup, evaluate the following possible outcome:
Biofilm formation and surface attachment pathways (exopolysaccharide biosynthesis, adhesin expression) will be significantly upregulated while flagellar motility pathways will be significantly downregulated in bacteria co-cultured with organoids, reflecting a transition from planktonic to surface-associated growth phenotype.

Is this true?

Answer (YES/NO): NO